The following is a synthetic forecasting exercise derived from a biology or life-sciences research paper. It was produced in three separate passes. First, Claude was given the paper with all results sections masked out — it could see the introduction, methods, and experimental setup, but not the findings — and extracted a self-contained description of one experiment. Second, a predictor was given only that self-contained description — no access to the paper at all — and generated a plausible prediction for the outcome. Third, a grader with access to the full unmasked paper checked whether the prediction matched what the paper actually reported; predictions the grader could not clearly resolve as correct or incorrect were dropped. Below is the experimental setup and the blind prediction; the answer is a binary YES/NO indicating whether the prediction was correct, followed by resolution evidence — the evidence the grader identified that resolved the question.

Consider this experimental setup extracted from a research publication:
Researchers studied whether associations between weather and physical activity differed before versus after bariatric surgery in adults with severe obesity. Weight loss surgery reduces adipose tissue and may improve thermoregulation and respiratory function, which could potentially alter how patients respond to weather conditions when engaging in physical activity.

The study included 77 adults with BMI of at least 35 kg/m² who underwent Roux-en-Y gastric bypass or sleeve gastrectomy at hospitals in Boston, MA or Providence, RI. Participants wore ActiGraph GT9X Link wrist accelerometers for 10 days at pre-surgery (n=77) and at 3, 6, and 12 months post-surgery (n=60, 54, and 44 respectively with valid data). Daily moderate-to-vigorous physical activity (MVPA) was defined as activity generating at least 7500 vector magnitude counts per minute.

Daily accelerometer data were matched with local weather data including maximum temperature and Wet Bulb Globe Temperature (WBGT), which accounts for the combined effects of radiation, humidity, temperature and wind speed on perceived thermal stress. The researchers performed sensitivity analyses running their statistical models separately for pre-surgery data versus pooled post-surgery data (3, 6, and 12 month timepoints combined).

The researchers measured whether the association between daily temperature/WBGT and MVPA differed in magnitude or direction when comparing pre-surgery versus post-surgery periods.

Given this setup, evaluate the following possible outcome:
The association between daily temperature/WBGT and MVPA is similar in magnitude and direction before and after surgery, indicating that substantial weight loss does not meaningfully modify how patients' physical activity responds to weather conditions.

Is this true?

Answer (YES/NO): NO